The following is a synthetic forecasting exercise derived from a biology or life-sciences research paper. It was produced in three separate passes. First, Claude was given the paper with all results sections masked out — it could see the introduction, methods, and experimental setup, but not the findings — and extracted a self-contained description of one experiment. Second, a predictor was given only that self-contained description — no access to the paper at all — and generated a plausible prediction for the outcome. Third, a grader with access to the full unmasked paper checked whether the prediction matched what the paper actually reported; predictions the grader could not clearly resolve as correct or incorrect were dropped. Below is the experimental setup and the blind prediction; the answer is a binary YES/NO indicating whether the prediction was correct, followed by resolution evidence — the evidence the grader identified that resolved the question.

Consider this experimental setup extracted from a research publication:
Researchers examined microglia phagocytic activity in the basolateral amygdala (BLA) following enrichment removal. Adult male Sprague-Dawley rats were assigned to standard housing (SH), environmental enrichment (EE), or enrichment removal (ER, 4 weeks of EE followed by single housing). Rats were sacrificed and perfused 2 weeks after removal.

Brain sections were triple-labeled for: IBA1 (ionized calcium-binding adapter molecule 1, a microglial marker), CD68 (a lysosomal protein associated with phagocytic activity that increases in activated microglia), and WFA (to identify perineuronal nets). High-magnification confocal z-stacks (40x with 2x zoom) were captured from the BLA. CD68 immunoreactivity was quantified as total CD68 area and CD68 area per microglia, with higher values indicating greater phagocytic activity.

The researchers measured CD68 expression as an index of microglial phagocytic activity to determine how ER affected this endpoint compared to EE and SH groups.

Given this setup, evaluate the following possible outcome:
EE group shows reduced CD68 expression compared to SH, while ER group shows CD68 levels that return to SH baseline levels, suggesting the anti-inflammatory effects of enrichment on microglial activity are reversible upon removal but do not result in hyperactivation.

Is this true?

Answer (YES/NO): NO